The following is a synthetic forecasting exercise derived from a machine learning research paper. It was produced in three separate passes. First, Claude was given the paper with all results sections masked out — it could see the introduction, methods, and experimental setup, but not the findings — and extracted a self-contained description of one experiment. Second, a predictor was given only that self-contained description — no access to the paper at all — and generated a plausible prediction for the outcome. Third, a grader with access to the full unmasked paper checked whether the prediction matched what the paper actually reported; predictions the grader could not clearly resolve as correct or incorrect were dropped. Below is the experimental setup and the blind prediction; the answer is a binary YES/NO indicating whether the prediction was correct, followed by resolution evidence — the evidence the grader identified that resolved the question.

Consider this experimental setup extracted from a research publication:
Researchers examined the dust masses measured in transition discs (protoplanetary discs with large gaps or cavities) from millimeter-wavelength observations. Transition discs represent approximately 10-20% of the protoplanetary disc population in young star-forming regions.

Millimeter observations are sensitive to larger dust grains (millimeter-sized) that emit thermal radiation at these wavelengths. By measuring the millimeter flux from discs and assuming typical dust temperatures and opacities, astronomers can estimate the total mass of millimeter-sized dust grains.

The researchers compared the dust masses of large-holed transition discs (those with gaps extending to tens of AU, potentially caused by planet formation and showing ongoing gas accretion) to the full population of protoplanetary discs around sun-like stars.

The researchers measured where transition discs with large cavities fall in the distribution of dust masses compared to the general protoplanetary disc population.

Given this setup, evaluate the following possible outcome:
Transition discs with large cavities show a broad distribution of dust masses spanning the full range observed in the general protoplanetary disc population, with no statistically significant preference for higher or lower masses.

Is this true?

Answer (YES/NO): NO